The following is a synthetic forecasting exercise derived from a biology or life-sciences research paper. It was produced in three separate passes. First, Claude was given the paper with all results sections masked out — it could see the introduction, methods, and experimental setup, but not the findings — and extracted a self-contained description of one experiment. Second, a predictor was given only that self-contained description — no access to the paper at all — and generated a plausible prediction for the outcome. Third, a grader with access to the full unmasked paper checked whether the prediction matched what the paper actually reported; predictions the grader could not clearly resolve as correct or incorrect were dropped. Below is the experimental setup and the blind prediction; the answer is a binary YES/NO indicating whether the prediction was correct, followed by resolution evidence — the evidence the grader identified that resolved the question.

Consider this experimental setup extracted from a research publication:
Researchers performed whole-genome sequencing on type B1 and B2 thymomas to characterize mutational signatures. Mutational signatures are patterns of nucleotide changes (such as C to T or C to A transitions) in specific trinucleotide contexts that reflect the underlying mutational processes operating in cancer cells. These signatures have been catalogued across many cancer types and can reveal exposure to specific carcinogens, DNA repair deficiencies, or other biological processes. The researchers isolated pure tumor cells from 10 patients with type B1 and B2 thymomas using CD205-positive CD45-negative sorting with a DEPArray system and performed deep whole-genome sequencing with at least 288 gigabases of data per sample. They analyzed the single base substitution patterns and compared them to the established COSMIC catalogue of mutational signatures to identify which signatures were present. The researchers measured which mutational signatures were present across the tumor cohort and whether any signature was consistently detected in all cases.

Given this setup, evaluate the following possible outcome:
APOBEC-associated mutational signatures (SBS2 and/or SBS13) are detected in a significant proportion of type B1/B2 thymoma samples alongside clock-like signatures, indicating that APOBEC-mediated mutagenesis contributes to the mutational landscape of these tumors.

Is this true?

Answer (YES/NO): NO